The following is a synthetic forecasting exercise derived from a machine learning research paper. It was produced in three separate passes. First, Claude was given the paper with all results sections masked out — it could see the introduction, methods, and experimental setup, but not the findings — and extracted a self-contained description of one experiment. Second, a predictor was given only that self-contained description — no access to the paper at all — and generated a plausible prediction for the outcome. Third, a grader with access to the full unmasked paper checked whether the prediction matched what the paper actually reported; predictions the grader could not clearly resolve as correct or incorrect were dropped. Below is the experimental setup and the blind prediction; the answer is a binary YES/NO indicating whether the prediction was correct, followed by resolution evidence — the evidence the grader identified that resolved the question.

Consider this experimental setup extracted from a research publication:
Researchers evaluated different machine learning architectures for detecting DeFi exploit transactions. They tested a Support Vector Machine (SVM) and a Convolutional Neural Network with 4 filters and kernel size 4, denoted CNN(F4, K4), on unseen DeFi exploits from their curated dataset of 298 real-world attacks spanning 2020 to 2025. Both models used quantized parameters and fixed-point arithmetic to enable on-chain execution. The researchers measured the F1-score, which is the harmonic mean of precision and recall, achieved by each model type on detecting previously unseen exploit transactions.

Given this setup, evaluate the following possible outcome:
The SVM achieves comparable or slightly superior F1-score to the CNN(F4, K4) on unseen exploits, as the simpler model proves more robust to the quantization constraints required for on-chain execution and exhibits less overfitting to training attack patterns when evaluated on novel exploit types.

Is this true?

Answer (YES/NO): NO